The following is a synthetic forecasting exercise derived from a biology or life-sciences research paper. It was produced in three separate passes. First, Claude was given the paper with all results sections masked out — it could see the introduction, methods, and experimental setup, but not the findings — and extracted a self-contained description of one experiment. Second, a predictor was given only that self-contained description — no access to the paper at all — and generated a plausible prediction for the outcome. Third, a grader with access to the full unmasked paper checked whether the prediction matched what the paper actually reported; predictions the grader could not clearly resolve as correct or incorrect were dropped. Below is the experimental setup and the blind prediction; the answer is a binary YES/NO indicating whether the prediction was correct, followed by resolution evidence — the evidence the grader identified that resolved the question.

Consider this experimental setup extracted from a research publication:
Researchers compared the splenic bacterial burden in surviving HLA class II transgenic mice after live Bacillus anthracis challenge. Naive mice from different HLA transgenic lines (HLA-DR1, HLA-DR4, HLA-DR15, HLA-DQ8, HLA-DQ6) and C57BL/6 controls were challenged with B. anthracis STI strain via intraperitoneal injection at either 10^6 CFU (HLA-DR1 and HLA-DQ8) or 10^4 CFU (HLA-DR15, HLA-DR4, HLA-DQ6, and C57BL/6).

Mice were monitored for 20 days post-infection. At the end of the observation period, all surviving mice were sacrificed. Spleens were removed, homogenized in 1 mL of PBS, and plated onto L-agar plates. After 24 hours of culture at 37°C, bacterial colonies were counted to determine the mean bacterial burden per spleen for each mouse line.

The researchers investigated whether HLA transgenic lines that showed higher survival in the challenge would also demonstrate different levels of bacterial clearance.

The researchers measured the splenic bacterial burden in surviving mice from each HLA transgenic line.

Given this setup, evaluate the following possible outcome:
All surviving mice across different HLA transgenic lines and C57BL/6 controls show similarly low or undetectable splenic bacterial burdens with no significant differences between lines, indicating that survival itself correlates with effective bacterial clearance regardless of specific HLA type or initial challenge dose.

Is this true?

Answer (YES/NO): NO